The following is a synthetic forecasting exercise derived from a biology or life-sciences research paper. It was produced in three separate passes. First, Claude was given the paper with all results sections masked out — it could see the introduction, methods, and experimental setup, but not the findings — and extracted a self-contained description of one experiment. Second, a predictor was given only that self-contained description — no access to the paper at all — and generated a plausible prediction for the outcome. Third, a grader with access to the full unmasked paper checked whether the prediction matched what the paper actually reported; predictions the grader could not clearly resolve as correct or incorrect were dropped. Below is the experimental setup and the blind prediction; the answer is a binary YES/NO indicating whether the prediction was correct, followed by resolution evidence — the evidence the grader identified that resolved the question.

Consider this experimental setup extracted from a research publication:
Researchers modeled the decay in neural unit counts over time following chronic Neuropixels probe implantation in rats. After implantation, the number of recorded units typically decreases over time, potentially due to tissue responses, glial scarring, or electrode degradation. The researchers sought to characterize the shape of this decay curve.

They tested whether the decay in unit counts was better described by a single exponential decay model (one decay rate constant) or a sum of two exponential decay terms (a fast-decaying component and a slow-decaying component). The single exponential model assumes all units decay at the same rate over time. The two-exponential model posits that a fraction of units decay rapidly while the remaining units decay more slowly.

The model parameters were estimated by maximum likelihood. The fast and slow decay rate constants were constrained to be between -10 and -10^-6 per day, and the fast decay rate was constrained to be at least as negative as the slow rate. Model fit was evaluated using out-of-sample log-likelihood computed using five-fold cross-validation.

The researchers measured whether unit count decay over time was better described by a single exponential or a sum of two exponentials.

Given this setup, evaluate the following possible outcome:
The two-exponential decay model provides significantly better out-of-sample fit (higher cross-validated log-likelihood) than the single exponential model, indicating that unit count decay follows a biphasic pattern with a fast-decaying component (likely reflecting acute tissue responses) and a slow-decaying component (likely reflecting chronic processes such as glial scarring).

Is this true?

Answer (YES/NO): NO